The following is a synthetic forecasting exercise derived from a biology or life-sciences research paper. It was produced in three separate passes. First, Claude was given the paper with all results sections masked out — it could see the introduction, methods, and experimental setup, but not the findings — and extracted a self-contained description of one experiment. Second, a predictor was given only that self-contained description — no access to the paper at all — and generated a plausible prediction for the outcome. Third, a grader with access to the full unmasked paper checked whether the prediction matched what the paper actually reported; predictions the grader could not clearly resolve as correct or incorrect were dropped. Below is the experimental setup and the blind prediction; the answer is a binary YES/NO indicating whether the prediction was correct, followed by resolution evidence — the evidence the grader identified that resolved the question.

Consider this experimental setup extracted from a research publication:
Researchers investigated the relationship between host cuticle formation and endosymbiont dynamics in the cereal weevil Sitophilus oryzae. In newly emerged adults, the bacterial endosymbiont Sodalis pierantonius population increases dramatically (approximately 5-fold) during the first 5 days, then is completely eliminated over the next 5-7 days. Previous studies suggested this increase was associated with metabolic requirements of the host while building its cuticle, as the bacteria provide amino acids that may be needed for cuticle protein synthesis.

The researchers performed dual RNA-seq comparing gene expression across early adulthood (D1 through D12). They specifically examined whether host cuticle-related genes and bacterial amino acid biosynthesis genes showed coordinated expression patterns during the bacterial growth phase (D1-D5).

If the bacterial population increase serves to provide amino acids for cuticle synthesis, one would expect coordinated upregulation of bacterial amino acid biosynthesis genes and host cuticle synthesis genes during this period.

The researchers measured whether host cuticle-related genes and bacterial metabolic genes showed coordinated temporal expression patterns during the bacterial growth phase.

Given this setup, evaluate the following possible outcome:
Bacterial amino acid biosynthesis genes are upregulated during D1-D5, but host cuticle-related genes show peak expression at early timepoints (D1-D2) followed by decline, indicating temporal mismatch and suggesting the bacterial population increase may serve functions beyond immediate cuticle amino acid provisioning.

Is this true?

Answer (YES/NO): NO